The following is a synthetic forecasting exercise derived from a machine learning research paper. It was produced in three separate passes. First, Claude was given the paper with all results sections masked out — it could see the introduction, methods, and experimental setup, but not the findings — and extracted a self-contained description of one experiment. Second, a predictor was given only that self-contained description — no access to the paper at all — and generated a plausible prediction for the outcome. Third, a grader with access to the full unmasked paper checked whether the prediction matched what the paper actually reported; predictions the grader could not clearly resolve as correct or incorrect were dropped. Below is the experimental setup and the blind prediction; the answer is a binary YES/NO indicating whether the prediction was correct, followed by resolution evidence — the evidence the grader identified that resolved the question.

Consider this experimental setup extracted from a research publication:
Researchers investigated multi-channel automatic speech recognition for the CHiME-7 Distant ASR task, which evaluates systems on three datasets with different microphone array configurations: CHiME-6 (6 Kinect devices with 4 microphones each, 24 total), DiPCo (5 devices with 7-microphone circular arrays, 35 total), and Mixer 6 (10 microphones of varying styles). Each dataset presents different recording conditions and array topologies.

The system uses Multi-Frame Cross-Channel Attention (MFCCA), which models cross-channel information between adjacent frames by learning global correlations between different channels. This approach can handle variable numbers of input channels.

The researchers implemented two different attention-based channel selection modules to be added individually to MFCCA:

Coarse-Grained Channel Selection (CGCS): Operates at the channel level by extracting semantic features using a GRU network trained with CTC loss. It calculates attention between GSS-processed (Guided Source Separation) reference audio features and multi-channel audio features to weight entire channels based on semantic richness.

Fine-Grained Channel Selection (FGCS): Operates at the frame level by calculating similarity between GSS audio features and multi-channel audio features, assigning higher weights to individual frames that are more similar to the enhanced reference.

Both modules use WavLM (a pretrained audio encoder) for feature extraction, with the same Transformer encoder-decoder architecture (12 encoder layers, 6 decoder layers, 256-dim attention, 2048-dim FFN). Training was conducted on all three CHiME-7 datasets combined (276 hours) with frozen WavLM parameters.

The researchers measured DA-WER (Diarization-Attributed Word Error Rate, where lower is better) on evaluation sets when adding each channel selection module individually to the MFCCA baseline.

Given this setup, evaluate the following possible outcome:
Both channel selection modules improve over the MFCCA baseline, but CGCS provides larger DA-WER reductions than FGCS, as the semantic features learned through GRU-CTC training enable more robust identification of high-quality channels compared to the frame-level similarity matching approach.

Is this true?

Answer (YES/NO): NO